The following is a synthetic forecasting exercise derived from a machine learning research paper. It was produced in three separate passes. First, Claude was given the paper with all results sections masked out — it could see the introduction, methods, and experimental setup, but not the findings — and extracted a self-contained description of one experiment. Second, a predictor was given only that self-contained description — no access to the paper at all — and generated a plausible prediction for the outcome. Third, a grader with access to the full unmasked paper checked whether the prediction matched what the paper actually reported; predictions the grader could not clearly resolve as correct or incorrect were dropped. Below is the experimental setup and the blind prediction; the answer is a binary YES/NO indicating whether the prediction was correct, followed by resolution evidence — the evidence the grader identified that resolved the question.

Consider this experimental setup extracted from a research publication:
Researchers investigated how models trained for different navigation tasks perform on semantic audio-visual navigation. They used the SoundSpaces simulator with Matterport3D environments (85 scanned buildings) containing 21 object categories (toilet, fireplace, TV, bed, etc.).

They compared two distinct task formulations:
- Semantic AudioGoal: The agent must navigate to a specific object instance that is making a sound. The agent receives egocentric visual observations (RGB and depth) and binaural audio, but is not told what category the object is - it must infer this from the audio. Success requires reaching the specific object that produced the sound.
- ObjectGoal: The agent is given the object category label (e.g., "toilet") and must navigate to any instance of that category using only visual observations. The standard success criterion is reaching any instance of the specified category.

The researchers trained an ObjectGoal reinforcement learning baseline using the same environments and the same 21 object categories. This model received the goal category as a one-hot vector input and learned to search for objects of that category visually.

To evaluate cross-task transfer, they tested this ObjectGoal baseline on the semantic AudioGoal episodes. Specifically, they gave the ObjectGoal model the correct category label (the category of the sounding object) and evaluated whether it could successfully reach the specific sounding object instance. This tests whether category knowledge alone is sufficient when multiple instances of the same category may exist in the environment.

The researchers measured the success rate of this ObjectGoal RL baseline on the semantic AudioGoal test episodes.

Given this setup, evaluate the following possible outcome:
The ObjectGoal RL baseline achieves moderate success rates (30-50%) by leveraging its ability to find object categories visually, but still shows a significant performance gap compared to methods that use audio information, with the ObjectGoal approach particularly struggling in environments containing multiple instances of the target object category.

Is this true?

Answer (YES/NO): NO